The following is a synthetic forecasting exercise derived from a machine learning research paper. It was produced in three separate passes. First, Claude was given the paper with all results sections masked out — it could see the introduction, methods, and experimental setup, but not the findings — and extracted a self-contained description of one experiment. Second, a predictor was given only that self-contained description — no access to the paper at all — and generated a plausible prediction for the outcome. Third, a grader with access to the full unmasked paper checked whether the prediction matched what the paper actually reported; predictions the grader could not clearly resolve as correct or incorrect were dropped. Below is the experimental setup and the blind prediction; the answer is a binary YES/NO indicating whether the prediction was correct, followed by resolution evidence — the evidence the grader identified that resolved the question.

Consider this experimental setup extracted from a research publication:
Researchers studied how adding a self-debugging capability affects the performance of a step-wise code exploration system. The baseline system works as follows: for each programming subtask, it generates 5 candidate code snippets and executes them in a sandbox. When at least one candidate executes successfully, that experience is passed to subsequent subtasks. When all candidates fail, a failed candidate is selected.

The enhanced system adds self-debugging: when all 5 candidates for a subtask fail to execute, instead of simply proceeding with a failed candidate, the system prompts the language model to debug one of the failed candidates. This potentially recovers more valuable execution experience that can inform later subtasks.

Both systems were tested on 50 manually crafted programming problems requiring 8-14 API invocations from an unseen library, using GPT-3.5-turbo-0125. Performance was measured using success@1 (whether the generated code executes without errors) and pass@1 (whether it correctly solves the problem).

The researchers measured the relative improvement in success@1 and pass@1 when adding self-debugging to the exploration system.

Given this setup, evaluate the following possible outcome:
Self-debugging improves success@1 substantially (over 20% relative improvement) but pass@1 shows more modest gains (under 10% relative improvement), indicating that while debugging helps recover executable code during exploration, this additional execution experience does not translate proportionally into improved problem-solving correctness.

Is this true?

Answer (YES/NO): NO